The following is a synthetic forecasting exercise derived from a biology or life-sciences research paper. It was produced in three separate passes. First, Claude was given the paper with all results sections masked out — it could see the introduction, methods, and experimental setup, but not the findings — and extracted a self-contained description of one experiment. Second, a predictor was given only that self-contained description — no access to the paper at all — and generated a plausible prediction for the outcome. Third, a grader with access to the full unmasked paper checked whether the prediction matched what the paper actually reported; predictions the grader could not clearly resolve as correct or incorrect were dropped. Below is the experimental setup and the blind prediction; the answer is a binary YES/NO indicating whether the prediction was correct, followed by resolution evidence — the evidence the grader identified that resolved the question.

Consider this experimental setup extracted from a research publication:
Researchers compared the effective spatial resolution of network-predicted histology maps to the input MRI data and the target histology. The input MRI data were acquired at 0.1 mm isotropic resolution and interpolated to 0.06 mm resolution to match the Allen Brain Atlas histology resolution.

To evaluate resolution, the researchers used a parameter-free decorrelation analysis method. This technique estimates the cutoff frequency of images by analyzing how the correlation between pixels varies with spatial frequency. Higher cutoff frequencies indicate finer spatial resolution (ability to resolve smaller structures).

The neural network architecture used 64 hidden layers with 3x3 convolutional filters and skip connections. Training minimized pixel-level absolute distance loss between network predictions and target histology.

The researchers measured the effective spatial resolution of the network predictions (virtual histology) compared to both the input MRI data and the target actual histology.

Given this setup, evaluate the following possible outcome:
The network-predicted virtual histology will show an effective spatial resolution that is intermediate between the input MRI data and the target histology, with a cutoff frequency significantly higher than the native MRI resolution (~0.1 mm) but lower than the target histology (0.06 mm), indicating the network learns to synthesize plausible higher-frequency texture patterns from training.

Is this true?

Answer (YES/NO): NO